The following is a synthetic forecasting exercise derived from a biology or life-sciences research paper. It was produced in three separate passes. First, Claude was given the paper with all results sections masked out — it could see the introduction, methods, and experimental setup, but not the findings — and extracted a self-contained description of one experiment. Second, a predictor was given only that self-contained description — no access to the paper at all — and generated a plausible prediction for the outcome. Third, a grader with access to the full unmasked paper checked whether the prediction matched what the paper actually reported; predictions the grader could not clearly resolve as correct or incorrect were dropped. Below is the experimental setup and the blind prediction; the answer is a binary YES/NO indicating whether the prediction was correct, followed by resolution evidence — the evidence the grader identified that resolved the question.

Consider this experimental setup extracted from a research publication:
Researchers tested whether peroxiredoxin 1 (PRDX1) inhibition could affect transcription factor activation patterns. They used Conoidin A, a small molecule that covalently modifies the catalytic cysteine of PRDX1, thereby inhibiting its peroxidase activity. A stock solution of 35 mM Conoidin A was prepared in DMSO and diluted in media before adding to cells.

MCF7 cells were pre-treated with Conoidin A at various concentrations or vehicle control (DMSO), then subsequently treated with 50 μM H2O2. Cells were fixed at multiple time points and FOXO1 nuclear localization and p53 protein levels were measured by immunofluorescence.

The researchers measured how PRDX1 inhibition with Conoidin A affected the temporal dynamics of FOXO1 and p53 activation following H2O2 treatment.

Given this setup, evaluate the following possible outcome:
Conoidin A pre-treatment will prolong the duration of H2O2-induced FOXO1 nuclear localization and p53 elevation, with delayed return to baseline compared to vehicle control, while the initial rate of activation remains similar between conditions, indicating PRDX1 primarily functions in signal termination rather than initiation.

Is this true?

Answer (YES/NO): NO